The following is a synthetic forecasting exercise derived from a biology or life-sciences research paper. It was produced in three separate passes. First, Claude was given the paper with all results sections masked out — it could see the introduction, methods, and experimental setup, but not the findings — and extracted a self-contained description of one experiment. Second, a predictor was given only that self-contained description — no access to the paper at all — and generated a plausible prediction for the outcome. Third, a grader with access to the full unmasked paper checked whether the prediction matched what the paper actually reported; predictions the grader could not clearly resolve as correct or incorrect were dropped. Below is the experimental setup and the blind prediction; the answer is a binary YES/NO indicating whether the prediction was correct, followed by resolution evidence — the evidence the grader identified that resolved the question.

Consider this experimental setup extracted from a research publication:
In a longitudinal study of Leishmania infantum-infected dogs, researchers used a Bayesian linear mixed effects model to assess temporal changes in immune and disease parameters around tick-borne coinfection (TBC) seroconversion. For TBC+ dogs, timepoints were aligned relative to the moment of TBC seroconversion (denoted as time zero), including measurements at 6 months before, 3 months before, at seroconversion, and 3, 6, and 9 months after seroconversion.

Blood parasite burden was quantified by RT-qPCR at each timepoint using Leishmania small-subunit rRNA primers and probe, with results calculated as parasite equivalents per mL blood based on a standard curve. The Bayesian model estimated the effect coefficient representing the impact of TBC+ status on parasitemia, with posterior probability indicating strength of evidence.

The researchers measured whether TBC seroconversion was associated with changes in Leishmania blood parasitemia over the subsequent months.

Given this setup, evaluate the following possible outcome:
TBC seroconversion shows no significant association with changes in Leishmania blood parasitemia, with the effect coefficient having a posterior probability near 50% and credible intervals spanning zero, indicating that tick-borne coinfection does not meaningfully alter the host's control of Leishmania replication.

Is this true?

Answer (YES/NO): NO